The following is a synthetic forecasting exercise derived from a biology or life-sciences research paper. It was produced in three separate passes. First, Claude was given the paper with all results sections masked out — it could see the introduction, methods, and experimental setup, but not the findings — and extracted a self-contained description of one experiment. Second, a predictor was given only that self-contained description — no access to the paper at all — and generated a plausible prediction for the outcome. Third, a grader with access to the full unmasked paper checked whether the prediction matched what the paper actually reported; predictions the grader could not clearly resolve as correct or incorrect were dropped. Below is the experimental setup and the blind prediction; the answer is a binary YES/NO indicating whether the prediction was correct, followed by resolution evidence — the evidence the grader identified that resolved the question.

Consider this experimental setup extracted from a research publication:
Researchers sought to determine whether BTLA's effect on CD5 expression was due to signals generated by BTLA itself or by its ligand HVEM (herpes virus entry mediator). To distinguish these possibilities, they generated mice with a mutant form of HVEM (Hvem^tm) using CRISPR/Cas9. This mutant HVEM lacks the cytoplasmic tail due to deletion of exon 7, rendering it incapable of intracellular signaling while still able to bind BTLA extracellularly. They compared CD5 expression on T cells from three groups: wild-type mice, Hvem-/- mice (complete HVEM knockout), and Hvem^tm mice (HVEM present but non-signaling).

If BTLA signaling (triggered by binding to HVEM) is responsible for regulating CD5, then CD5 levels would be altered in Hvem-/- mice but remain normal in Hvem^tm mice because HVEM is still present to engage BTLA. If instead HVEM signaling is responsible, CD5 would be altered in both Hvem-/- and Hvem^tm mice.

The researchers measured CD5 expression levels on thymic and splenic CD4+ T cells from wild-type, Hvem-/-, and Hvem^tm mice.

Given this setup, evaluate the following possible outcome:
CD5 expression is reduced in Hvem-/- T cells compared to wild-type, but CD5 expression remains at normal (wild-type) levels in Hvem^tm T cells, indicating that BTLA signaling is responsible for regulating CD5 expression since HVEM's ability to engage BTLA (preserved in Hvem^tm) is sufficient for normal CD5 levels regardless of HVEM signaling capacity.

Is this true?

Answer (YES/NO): NO